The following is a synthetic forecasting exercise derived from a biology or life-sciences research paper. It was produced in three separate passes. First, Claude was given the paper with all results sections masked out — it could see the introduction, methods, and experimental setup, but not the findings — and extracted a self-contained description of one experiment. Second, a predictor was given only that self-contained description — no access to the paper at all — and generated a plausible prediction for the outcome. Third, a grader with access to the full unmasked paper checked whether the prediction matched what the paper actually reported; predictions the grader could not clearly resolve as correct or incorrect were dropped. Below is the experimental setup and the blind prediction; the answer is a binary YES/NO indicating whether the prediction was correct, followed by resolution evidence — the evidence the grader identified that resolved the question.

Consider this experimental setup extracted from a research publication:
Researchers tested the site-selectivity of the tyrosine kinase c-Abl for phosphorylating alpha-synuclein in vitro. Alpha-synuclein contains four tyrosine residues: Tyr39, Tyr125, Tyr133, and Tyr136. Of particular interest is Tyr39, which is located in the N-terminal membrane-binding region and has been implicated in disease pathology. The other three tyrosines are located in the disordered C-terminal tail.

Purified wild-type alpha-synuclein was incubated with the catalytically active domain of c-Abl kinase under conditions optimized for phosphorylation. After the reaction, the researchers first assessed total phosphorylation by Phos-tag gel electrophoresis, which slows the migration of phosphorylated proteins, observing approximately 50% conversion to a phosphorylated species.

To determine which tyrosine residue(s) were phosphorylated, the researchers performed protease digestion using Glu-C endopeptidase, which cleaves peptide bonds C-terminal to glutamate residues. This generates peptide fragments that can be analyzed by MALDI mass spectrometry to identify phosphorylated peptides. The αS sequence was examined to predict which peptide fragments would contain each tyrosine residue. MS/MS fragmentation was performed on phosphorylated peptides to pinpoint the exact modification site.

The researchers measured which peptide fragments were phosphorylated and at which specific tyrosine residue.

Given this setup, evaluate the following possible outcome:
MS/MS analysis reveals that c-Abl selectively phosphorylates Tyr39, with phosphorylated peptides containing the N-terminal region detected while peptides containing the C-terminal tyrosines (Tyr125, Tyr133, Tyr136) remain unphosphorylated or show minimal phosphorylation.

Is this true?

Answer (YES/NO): YES